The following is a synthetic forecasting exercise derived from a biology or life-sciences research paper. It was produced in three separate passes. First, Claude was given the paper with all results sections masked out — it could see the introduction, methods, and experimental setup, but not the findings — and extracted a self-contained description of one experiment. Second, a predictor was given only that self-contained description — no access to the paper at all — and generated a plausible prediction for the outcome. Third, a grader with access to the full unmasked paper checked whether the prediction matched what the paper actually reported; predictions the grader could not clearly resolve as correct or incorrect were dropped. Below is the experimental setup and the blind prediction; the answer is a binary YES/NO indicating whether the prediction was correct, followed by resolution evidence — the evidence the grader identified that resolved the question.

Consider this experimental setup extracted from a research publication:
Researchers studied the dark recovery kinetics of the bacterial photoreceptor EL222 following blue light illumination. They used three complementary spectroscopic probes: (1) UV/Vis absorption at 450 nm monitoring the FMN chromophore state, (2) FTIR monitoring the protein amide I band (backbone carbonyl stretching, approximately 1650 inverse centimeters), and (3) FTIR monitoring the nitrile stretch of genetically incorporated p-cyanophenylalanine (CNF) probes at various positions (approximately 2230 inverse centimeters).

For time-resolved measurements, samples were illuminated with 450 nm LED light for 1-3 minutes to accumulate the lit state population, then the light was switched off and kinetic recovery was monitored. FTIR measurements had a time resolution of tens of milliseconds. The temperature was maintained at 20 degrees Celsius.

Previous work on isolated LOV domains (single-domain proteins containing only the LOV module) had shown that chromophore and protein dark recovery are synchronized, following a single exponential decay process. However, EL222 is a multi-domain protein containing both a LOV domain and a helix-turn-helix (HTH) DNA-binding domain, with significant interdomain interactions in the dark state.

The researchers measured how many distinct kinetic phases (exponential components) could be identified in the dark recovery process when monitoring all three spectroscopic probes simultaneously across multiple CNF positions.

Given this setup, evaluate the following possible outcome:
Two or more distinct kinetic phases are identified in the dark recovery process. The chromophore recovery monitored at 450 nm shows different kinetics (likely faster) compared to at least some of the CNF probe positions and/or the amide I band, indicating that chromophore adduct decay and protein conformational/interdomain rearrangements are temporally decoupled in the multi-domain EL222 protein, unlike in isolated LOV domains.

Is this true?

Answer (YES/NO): YES